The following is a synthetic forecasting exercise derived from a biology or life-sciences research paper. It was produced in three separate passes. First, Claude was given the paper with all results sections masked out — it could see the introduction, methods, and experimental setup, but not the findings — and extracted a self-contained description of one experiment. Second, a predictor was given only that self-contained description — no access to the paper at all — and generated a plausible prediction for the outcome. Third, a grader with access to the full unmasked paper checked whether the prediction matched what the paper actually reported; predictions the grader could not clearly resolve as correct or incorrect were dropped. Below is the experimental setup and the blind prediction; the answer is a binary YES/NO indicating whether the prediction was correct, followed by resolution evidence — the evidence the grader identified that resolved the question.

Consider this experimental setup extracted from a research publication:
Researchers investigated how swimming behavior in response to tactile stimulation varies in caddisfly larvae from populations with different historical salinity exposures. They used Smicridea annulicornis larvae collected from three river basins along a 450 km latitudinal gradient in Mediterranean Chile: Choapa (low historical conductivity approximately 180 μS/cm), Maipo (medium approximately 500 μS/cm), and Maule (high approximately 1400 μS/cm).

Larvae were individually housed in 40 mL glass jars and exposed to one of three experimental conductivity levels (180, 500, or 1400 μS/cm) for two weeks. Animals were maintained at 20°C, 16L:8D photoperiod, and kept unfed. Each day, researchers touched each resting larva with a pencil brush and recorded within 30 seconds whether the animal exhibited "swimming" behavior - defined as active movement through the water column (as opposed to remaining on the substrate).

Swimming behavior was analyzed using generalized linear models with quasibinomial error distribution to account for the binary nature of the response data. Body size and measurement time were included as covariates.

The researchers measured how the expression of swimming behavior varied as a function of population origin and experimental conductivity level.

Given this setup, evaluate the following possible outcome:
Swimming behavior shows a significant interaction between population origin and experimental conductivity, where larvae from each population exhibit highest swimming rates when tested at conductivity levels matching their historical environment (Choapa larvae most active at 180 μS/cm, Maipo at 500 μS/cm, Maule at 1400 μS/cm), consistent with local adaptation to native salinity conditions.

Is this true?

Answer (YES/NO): NO